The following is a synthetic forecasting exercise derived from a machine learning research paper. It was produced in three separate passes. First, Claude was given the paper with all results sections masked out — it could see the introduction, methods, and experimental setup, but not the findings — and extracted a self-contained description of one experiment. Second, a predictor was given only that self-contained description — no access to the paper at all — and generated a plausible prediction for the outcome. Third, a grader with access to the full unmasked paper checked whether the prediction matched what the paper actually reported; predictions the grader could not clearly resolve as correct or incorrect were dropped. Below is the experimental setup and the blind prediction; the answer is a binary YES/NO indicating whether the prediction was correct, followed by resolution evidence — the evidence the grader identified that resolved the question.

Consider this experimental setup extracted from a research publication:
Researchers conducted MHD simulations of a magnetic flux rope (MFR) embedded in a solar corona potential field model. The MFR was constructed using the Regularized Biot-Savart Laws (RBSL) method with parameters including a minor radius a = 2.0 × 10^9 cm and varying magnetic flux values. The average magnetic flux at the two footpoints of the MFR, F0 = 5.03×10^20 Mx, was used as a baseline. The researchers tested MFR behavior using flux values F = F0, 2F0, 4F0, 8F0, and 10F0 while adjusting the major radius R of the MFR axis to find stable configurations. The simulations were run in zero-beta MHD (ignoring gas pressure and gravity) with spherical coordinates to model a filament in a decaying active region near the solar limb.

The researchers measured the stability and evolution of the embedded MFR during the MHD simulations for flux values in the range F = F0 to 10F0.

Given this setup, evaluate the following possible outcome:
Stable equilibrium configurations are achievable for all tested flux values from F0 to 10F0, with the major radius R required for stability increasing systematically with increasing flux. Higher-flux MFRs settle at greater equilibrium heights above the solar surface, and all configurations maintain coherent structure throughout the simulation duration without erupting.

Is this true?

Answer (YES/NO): NO